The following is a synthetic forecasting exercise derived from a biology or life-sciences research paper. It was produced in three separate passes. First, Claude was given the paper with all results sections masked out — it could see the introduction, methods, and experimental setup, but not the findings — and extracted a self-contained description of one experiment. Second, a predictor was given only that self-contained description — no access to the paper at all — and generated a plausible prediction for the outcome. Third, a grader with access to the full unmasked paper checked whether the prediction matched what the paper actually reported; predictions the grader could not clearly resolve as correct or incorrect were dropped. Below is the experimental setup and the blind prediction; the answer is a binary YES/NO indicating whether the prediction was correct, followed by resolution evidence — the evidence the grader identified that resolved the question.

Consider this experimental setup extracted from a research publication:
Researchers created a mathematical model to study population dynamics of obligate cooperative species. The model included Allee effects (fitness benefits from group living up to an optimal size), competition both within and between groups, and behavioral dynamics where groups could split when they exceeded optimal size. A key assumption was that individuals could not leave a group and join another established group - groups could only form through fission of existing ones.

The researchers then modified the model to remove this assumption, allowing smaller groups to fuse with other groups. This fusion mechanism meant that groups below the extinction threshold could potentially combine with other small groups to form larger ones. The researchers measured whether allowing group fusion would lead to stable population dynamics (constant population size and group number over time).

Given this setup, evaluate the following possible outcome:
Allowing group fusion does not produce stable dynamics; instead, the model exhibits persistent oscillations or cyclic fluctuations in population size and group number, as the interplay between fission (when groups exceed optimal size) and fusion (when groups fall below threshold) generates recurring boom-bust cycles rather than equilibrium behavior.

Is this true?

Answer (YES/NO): YES